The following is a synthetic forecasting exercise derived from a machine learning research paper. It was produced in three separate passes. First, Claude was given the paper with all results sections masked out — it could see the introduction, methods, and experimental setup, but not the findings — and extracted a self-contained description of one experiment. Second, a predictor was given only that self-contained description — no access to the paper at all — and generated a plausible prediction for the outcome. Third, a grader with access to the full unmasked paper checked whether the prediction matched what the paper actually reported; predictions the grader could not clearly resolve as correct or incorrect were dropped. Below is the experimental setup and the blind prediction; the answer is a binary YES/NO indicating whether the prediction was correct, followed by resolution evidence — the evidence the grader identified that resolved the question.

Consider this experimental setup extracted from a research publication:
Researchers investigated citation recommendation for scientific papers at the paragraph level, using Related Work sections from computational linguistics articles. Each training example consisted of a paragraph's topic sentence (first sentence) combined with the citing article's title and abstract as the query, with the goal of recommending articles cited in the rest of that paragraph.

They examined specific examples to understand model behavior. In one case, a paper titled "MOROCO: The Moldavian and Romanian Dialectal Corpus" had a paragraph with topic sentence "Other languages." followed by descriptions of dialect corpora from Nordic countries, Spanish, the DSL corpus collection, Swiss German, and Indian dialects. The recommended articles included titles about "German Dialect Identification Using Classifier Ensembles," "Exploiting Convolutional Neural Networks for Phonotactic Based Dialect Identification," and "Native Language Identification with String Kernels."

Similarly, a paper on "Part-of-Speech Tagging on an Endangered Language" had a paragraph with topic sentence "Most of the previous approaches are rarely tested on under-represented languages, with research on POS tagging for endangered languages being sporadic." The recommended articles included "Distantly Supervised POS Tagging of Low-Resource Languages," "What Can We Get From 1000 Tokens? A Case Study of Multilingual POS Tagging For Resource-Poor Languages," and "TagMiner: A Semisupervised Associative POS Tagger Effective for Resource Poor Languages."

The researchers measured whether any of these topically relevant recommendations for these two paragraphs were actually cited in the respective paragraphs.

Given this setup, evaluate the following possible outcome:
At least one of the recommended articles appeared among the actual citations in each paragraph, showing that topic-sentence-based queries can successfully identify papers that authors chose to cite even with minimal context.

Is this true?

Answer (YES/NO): NO